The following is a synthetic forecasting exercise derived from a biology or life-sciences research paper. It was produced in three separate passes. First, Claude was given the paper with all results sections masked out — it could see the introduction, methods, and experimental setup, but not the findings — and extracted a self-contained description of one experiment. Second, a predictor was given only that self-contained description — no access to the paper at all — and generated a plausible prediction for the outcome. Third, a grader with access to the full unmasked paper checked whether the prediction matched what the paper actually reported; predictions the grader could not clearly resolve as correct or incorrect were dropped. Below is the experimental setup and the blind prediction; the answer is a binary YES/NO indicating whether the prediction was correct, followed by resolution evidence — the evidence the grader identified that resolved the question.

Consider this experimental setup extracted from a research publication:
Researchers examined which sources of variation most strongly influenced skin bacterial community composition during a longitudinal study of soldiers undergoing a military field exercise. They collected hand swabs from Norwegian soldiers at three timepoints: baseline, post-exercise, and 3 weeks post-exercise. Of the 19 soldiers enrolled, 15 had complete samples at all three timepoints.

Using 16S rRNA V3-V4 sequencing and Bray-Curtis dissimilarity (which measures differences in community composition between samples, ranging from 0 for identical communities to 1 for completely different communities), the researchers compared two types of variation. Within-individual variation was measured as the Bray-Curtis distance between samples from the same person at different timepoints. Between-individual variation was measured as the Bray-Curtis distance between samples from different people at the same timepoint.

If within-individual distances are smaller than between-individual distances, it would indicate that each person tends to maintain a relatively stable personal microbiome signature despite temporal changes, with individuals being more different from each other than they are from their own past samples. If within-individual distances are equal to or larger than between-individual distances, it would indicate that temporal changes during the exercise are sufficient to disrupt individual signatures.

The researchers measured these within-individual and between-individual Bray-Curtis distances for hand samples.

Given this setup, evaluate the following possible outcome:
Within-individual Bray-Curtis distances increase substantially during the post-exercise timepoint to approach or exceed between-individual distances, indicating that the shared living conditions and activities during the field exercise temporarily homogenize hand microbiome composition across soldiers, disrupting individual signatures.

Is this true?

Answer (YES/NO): NO